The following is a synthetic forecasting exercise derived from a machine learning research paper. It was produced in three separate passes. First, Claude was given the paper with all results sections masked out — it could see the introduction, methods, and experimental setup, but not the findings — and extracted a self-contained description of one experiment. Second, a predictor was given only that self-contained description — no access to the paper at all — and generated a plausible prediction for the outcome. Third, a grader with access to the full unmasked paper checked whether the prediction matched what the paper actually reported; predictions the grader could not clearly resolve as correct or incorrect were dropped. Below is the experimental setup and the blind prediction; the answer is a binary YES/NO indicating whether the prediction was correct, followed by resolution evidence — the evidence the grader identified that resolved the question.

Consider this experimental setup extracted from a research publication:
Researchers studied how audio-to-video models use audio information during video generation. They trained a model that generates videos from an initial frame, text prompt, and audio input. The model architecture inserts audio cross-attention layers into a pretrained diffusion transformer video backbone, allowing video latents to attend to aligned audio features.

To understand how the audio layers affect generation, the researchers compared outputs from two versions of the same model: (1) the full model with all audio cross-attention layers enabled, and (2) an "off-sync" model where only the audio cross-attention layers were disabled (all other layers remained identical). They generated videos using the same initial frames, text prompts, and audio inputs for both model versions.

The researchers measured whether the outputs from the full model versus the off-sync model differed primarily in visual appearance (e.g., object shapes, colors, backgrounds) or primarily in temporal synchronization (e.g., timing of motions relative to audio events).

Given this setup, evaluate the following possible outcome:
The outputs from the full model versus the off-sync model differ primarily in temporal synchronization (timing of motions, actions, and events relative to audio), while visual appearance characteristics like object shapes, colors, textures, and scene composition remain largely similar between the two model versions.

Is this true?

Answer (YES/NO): YES